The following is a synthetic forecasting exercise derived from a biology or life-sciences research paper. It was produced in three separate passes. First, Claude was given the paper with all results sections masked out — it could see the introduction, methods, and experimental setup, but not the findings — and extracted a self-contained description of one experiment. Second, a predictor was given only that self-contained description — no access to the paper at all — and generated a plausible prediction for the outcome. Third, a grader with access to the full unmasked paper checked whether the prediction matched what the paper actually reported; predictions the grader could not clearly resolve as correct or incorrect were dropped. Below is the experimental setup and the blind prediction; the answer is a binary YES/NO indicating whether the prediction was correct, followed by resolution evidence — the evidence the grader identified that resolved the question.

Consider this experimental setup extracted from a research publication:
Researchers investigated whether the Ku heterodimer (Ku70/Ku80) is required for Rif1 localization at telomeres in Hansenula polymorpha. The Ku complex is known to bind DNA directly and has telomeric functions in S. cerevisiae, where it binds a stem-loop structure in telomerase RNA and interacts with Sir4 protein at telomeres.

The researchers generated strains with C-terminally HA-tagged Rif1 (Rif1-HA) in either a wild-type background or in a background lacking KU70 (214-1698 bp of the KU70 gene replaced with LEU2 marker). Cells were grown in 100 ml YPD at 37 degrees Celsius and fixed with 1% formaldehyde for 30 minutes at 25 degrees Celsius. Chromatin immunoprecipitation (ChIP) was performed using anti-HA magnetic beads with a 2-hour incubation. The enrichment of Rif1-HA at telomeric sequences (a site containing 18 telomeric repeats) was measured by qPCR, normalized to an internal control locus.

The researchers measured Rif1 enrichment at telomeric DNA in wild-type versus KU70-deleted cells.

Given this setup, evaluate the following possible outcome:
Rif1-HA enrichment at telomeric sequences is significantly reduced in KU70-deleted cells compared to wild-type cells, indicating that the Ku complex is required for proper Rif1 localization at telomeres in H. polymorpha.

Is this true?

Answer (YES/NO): YES